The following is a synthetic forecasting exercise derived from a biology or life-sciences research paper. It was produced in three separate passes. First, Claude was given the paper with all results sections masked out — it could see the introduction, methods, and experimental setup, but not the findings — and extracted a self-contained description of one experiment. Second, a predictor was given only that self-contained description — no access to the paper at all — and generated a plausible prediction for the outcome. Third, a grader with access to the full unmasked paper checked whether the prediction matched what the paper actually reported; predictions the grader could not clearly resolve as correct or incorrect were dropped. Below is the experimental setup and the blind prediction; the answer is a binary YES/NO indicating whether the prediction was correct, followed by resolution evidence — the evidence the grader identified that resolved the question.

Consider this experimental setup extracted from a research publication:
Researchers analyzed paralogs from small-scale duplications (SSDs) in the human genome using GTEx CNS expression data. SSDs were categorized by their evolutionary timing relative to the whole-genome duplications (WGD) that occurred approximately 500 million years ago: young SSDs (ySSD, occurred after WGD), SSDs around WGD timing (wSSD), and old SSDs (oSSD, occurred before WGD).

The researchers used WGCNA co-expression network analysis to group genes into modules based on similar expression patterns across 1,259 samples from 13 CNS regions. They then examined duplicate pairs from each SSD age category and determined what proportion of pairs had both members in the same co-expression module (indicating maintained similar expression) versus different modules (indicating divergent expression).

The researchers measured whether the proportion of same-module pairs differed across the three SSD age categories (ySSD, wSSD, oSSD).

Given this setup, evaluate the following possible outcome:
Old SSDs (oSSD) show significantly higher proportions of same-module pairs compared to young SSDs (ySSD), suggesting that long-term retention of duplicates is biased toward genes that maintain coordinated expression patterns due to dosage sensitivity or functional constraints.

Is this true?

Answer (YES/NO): NO